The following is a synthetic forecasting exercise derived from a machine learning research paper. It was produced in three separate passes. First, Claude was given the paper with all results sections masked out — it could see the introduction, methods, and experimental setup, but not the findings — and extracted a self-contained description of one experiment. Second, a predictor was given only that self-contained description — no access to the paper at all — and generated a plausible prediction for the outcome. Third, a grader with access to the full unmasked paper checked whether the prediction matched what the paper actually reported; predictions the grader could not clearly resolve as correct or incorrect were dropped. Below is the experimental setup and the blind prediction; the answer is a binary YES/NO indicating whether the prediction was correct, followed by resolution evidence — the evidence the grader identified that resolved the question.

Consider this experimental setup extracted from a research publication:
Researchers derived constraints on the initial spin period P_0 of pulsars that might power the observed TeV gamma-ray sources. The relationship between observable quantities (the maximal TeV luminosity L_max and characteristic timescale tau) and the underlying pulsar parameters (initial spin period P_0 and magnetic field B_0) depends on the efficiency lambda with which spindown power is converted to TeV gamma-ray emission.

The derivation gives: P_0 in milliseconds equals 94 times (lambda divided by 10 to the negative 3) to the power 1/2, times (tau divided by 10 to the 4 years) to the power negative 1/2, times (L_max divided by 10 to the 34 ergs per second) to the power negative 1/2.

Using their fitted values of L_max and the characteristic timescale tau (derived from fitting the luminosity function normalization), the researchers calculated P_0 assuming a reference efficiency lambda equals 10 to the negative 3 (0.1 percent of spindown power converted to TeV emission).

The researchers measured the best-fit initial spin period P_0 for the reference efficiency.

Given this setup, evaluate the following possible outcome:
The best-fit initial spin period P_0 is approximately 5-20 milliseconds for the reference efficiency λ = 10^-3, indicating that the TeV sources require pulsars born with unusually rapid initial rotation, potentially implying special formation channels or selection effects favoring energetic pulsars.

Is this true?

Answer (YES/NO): NO